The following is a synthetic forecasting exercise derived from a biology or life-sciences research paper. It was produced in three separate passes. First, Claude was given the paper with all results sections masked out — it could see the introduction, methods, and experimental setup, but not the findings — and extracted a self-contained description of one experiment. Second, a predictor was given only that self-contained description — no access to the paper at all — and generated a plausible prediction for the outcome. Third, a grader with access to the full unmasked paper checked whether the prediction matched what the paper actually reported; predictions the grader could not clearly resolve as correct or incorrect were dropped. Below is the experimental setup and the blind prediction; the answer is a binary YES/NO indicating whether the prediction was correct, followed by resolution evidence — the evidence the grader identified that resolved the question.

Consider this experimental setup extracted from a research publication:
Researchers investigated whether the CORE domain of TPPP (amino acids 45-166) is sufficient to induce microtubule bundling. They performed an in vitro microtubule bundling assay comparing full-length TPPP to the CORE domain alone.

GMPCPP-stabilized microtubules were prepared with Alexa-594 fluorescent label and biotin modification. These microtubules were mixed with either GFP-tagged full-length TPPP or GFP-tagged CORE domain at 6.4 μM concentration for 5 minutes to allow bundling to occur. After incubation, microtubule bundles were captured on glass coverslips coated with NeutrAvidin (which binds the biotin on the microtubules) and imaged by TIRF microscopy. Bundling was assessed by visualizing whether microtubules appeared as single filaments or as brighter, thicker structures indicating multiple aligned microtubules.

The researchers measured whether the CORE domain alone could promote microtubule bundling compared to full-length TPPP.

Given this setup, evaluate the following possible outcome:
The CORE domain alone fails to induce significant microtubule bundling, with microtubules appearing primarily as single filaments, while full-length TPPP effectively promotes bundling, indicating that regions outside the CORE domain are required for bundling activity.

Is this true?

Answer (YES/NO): YES